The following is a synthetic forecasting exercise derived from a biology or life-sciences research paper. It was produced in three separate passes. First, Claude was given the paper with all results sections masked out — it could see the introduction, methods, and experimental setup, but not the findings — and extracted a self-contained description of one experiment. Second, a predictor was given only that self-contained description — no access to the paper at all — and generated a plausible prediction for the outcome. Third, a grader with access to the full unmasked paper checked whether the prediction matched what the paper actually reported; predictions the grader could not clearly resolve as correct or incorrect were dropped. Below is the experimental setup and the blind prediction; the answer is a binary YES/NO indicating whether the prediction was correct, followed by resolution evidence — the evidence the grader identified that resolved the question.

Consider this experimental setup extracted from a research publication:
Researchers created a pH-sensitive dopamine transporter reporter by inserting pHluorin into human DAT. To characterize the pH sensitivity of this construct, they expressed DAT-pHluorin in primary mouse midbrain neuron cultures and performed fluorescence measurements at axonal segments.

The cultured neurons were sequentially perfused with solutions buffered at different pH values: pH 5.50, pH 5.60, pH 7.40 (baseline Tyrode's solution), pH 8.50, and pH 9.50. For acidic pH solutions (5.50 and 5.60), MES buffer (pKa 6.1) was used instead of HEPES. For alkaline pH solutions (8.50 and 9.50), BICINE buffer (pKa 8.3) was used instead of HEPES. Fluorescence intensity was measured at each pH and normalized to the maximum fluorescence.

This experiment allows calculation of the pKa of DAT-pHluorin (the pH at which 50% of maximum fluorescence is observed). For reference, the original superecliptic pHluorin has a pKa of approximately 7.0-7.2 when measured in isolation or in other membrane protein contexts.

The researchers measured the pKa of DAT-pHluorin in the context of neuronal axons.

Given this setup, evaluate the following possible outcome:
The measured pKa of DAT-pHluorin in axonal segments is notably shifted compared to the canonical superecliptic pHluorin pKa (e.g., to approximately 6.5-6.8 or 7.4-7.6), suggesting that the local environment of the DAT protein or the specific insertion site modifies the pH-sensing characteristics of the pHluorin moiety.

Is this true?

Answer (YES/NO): NO